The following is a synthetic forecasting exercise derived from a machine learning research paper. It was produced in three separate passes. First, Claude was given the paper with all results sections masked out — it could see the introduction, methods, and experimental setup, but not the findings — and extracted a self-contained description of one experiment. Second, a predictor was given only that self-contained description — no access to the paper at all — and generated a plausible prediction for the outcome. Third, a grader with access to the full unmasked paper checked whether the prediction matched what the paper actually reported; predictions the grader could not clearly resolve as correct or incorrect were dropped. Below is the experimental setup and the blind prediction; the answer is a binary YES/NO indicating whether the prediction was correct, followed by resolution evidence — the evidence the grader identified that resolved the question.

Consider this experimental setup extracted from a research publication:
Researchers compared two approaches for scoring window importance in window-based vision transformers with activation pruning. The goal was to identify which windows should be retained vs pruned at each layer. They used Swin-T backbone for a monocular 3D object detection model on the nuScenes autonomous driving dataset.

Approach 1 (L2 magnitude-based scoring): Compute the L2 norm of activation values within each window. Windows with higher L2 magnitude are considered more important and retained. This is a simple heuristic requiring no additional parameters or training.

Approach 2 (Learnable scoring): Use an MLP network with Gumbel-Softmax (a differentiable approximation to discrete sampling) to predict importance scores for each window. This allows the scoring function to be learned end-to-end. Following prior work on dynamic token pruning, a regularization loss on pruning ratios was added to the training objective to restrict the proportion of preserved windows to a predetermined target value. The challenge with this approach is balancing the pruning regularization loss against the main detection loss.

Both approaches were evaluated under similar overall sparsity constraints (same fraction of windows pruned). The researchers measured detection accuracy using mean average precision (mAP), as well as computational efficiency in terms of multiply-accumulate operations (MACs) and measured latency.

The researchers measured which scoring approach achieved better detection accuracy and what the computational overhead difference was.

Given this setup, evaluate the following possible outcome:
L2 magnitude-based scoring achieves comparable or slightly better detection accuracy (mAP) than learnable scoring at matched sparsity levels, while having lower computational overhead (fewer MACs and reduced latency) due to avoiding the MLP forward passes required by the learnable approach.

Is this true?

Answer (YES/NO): YES